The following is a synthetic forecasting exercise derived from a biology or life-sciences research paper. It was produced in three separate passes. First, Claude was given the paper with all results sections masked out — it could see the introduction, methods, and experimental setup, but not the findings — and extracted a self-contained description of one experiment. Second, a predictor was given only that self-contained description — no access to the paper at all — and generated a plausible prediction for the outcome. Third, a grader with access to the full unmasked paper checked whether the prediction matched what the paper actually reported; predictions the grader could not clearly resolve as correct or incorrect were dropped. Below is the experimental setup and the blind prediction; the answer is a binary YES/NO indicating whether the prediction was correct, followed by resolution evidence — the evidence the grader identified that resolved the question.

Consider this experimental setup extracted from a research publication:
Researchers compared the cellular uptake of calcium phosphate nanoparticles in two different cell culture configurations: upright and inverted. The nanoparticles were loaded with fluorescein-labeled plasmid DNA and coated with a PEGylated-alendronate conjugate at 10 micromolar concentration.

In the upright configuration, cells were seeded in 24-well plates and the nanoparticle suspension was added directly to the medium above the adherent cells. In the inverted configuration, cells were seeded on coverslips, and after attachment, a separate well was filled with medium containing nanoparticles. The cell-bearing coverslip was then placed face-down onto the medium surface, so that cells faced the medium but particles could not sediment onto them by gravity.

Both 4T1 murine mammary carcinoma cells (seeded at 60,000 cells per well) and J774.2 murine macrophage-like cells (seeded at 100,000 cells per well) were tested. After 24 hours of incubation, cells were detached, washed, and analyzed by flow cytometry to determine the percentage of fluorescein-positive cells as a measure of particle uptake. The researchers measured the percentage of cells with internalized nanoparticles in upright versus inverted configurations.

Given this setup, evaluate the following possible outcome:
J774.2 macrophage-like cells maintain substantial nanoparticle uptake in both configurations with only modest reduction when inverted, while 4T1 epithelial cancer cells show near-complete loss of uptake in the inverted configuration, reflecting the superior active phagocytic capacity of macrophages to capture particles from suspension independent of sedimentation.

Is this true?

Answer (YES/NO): NO